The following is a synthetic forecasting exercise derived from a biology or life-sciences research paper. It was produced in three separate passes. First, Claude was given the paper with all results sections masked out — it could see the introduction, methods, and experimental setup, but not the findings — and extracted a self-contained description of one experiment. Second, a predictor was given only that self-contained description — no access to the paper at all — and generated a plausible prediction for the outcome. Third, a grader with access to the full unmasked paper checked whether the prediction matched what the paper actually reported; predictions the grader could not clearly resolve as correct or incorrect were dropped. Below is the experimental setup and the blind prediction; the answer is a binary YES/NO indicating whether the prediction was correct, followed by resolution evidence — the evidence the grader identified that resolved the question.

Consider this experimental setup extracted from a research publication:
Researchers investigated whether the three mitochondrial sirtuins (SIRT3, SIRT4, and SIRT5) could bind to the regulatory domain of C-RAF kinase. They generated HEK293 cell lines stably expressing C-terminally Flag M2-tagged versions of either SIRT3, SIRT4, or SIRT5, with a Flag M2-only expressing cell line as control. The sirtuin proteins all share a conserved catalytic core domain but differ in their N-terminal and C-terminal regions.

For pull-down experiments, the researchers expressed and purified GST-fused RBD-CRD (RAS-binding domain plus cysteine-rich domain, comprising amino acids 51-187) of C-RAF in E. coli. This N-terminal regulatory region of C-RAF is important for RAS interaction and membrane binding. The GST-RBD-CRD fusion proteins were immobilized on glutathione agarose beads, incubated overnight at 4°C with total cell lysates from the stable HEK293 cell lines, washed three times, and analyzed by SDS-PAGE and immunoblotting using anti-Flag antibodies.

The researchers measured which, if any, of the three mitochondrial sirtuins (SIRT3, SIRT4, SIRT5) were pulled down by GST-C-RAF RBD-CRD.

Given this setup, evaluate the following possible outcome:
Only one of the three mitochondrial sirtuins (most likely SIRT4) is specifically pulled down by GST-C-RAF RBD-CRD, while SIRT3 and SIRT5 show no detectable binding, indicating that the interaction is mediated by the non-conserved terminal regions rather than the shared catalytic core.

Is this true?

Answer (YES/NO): YES